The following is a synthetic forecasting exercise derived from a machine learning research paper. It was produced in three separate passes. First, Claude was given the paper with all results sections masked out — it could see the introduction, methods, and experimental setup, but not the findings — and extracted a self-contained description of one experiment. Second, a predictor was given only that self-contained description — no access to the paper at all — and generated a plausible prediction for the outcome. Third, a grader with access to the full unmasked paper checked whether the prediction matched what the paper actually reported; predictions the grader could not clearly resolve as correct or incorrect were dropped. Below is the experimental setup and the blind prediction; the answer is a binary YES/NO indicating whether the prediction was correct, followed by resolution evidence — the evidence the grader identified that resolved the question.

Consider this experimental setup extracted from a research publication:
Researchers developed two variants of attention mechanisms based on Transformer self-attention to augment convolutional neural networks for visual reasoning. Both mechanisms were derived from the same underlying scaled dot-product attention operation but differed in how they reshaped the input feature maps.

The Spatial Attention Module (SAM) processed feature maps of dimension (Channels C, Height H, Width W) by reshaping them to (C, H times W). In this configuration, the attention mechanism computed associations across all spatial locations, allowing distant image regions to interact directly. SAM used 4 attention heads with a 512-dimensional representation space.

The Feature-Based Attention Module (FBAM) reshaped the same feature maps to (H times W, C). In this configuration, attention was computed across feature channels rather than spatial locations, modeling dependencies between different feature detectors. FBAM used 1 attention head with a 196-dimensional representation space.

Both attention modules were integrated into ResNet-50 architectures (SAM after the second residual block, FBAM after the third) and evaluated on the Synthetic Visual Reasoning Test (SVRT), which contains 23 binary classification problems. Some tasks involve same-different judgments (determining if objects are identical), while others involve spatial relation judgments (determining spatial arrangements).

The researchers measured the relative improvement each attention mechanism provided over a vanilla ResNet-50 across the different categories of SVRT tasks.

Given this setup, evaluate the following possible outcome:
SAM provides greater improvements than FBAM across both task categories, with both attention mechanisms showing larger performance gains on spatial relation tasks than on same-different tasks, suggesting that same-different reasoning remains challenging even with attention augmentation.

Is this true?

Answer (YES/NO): NO